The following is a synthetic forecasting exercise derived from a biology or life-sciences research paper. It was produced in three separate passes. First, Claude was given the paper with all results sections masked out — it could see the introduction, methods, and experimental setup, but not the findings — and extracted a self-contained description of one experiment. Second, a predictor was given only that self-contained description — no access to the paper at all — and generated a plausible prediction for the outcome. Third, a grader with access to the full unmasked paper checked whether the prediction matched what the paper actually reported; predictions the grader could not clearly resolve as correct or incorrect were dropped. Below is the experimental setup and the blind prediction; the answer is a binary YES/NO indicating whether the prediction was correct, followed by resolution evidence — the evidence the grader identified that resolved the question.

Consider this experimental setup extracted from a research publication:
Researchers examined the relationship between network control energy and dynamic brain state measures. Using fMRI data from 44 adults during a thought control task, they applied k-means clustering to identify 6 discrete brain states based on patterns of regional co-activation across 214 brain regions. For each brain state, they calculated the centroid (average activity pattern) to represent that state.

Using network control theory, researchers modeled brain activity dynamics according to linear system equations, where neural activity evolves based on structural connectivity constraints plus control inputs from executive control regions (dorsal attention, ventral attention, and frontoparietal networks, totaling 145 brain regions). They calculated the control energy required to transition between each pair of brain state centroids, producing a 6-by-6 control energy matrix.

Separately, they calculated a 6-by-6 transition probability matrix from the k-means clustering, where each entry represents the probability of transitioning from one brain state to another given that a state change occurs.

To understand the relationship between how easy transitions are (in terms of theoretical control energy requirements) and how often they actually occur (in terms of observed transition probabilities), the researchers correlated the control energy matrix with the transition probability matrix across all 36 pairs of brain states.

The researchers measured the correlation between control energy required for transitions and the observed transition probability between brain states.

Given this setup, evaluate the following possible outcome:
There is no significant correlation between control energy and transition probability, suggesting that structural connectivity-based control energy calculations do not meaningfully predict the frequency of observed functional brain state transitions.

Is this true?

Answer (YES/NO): NO